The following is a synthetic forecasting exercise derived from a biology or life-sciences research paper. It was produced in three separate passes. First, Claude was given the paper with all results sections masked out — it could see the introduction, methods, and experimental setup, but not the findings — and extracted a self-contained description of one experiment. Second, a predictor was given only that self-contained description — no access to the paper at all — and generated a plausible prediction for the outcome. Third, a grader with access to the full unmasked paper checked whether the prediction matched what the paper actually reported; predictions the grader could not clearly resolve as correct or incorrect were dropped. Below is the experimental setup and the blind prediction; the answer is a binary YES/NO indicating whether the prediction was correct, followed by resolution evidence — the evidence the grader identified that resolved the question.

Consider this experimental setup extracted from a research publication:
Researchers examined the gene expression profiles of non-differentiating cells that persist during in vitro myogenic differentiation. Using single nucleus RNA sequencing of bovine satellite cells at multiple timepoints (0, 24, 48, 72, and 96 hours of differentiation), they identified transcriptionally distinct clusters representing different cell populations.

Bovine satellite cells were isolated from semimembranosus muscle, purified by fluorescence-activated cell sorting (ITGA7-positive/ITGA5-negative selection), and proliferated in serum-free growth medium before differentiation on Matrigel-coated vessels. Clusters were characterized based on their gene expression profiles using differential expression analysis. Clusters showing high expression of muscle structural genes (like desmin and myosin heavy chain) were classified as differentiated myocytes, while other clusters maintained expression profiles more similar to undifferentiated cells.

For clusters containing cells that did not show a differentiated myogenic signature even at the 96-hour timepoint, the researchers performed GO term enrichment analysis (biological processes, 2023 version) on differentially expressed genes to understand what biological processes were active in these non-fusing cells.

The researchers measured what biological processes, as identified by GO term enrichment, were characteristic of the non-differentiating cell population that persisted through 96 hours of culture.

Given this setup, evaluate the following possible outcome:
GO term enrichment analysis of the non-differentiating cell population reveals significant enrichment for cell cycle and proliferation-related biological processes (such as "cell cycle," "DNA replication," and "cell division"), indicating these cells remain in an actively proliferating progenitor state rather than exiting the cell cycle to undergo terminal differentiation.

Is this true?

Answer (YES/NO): NO